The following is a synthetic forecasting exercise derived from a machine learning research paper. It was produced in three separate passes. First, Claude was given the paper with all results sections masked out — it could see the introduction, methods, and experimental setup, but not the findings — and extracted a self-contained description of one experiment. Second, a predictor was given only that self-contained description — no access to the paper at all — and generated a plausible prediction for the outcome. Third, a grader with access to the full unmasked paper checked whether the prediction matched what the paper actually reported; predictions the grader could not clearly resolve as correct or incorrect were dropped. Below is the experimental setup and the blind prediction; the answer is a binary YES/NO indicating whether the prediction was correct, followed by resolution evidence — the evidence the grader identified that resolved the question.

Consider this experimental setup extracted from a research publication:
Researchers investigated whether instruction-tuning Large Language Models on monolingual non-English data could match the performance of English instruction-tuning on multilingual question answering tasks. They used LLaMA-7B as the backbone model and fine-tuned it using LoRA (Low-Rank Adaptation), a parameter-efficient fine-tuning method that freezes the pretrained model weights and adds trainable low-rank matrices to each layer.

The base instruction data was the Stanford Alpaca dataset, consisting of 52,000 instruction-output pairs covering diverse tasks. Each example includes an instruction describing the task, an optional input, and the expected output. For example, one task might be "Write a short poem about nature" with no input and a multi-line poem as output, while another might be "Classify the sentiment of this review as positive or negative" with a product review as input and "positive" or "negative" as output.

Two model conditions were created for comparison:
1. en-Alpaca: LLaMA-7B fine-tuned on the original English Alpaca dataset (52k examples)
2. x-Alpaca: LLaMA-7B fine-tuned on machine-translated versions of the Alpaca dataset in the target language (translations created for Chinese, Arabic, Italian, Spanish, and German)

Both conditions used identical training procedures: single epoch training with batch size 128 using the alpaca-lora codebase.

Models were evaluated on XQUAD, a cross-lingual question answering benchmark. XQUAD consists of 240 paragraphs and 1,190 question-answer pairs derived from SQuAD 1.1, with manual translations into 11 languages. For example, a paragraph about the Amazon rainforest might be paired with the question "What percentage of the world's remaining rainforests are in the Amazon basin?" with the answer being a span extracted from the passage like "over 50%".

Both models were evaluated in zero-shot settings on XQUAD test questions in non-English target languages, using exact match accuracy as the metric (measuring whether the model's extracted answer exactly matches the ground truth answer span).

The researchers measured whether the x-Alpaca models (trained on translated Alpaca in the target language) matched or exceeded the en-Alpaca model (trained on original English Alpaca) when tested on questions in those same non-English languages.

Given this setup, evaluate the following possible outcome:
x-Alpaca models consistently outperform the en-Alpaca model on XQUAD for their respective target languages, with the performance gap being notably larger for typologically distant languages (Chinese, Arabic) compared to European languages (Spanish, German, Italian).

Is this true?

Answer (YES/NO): NO